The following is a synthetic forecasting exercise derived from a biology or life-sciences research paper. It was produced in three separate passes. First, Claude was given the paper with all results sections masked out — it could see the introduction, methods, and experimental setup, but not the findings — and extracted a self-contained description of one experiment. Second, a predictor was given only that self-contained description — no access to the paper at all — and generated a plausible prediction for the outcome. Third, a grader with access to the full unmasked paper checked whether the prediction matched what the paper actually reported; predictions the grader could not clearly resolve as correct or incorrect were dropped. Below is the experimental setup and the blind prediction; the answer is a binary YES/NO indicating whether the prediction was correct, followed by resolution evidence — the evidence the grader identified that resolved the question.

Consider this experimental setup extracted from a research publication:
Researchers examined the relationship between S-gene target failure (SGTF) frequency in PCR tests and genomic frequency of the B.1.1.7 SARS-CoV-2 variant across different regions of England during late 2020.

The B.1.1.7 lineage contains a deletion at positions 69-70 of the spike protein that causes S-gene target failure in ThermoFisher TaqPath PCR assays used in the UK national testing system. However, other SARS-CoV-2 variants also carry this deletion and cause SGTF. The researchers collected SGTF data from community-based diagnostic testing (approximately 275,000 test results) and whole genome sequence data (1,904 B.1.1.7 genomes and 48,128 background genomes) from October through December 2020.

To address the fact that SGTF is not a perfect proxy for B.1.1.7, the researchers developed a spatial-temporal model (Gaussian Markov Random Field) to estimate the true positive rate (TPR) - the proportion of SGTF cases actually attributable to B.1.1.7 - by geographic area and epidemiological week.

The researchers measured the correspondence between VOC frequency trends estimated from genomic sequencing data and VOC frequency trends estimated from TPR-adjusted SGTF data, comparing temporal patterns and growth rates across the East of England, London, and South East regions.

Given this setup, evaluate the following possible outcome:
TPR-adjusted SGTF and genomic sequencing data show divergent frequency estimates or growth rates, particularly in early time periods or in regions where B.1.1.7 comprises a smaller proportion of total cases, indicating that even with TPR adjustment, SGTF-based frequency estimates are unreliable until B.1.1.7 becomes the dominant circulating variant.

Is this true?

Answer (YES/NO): NO